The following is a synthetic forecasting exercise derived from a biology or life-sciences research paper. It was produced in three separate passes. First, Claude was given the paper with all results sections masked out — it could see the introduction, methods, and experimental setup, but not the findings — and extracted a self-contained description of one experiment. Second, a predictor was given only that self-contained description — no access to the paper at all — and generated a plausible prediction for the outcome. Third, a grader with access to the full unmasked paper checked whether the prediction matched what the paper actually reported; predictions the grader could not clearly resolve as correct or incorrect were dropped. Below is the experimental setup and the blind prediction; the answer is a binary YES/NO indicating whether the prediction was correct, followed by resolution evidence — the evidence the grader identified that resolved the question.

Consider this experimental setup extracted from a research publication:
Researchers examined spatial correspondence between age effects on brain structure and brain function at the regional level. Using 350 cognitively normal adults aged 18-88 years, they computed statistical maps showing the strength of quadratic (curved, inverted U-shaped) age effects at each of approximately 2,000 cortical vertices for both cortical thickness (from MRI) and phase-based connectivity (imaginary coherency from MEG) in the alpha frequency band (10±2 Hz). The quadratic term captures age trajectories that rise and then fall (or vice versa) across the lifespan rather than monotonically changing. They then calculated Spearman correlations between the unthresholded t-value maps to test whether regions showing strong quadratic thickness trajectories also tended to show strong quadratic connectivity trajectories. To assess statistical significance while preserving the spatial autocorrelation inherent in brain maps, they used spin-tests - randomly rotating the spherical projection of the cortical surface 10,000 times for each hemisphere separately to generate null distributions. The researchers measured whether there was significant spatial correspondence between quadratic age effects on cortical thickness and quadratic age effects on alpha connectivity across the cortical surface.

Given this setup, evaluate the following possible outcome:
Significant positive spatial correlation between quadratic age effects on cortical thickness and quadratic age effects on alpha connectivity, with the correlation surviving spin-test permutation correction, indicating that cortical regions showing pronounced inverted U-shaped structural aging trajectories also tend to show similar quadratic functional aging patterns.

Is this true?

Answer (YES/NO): NO